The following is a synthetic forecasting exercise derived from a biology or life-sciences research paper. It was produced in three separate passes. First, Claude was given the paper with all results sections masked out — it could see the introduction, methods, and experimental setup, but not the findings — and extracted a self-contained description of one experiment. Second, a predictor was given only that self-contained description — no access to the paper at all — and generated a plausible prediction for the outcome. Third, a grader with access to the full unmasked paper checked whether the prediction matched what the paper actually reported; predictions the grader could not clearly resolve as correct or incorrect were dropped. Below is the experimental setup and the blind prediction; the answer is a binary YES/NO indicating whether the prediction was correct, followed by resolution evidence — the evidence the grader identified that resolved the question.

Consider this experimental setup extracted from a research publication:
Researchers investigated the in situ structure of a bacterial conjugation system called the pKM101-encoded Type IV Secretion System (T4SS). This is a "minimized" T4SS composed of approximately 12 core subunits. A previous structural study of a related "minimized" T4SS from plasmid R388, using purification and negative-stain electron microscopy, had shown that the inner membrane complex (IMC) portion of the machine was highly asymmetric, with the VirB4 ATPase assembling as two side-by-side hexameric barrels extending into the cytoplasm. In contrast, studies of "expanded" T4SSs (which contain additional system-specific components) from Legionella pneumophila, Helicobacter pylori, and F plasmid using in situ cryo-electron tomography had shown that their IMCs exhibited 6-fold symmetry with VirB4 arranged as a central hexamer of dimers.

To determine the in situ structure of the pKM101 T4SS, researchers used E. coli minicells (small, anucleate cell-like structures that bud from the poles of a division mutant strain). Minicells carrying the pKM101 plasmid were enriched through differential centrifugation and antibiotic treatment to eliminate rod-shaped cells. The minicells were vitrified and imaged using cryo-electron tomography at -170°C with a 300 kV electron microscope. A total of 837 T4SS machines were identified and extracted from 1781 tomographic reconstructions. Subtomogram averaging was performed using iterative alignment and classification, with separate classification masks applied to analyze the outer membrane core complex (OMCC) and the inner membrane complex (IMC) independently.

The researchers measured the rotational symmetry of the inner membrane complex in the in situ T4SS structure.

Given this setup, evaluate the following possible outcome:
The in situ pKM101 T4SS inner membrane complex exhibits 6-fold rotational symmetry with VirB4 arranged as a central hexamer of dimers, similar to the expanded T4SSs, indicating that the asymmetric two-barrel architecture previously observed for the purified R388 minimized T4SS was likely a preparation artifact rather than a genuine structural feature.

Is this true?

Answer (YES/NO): YES